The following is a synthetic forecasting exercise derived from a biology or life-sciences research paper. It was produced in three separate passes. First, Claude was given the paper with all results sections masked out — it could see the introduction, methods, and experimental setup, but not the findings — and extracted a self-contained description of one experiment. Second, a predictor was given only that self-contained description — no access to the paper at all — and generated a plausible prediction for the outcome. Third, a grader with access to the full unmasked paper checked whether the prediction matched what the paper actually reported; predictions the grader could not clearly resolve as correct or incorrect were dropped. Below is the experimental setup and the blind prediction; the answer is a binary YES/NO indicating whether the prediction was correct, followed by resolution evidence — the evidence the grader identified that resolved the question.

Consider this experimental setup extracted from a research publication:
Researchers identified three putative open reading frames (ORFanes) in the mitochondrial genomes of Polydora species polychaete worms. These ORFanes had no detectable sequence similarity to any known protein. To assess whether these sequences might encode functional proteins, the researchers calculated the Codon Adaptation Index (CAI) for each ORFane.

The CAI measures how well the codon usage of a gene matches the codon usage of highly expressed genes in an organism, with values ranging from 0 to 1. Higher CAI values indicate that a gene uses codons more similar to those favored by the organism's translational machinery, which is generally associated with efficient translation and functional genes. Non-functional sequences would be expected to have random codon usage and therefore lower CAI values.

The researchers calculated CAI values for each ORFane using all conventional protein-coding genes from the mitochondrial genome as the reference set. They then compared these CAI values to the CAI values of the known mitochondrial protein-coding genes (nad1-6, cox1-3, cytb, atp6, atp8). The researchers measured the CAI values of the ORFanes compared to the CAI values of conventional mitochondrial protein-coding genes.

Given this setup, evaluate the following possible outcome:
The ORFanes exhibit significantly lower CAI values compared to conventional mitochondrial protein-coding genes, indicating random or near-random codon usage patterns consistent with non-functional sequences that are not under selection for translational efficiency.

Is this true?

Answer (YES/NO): NO